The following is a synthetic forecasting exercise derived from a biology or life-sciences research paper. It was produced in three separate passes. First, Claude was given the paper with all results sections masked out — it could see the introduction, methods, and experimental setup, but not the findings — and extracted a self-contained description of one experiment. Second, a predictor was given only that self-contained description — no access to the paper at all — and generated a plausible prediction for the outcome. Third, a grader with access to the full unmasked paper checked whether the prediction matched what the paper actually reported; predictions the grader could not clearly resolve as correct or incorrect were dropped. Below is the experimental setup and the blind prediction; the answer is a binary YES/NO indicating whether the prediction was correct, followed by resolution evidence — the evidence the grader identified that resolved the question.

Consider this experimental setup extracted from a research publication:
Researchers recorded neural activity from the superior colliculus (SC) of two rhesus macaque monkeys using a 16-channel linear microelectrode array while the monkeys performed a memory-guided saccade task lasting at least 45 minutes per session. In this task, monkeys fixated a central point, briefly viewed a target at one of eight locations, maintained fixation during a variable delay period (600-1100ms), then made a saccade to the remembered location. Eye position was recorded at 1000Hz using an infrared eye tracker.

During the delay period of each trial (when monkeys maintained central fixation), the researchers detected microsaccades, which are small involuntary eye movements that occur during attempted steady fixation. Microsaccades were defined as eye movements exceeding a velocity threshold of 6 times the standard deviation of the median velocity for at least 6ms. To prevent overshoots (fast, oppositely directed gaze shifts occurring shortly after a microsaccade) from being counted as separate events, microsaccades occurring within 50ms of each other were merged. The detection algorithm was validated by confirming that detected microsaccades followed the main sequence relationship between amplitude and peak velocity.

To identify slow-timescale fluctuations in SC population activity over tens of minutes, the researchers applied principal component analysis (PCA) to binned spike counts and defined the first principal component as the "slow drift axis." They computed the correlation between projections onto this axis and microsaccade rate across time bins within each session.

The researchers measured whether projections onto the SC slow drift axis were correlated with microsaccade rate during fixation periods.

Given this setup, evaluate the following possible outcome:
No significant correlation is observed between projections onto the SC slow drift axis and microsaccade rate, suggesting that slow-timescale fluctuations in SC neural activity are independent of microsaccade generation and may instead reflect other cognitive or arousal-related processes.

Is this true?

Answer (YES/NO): YES